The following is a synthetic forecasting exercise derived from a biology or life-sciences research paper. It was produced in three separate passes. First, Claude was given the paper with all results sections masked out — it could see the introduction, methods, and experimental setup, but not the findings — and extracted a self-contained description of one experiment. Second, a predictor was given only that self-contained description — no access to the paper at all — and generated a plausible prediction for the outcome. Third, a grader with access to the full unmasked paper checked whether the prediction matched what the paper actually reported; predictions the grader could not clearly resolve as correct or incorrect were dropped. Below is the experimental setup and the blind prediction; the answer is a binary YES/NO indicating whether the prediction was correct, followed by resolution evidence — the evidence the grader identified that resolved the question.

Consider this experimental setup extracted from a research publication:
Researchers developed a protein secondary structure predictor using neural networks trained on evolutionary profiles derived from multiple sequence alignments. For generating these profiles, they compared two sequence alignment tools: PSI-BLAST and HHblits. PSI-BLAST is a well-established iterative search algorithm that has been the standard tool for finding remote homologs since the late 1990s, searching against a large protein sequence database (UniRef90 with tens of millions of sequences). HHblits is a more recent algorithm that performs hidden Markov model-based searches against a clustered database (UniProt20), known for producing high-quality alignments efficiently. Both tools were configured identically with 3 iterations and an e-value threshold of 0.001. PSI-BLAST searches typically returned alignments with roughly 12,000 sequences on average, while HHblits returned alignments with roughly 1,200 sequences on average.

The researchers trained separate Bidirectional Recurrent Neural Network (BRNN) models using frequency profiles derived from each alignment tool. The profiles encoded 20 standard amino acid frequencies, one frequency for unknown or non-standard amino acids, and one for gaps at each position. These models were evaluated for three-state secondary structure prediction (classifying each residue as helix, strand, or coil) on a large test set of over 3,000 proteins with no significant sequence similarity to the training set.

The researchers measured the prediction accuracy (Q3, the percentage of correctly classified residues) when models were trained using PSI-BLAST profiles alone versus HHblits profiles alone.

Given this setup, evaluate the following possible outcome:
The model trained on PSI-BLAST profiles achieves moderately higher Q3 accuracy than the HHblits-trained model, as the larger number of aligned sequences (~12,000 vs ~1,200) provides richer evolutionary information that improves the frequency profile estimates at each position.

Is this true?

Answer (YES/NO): NO